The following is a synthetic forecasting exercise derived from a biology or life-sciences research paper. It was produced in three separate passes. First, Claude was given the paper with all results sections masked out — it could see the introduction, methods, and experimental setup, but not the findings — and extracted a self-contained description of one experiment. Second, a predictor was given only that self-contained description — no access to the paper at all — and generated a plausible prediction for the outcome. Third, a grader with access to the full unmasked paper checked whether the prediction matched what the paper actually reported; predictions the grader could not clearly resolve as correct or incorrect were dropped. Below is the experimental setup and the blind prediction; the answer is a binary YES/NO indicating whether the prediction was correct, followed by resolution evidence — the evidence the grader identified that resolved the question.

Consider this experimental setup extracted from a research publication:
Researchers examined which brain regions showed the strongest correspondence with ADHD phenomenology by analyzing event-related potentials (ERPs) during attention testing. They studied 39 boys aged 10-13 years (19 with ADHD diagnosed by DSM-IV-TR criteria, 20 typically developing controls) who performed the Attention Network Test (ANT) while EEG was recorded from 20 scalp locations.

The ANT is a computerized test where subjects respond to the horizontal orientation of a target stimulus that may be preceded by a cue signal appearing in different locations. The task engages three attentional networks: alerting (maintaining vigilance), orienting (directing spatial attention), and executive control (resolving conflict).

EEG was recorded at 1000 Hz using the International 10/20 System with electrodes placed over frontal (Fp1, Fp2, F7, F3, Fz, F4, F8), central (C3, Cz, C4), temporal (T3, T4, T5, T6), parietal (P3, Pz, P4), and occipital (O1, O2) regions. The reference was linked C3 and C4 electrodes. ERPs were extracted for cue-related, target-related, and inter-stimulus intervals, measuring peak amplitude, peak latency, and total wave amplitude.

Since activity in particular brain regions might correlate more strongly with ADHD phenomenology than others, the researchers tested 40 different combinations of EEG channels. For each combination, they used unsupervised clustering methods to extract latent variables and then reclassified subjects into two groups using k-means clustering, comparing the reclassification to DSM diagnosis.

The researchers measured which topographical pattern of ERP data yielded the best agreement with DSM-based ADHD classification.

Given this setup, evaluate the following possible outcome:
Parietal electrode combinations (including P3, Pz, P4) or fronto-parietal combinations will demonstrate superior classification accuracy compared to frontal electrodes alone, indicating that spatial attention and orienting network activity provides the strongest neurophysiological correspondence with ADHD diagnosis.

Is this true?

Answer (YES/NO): NO